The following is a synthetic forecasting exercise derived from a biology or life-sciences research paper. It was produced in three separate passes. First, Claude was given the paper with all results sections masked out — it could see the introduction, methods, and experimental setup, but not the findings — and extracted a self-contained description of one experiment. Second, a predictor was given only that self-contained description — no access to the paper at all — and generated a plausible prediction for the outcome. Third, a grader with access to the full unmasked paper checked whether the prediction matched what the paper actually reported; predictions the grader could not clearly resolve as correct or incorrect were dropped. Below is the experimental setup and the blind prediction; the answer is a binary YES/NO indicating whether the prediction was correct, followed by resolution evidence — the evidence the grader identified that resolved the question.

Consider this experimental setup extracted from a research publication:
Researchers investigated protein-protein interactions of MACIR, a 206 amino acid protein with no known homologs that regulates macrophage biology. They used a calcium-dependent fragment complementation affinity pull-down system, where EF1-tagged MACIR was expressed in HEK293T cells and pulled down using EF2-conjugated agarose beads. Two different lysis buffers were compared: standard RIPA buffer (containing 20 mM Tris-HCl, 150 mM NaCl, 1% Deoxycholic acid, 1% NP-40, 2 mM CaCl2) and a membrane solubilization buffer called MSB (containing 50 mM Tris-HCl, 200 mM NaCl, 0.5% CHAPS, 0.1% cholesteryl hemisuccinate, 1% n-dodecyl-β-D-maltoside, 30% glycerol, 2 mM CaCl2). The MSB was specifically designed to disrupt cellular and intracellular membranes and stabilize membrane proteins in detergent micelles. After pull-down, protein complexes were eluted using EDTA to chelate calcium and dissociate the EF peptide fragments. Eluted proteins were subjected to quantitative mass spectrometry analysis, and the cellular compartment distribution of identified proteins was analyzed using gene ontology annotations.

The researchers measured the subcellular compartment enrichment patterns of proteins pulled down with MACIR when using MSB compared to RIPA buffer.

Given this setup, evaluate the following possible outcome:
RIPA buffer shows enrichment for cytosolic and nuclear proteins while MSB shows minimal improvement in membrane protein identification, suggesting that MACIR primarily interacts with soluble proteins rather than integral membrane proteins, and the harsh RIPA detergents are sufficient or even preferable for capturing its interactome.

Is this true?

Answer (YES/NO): NO